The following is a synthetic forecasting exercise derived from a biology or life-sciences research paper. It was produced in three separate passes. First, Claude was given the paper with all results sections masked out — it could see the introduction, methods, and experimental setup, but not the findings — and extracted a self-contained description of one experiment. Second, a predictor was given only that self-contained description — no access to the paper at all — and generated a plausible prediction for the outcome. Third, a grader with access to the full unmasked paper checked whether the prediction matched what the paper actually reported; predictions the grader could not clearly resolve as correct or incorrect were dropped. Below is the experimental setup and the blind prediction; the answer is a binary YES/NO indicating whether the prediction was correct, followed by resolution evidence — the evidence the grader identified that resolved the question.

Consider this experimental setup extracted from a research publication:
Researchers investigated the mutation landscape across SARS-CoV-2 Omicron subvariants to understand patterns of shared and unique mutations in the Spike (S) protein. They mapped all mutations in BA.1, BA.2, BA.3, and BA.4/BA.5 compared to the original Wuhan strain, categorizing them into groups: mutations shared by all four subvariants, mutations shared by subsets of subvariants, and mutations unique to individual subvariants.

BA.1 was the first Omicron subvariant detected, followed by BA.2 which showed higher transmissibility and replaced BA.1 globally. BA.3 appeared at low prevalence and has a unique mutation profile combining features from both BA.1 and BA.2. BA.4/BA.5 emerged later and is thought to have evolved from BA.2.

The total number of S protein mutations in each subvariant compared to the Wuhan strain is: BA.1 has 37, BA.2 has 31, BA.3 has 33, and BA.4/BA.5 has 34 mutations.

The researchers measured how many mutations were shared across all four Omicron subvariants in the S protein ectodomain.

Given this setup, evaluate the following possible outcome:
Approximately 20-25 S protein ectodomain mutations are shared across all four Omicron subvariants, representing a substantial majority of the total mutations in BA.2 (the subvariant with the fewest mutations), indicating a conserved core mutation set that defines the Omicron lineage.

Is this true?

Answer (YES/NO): YES